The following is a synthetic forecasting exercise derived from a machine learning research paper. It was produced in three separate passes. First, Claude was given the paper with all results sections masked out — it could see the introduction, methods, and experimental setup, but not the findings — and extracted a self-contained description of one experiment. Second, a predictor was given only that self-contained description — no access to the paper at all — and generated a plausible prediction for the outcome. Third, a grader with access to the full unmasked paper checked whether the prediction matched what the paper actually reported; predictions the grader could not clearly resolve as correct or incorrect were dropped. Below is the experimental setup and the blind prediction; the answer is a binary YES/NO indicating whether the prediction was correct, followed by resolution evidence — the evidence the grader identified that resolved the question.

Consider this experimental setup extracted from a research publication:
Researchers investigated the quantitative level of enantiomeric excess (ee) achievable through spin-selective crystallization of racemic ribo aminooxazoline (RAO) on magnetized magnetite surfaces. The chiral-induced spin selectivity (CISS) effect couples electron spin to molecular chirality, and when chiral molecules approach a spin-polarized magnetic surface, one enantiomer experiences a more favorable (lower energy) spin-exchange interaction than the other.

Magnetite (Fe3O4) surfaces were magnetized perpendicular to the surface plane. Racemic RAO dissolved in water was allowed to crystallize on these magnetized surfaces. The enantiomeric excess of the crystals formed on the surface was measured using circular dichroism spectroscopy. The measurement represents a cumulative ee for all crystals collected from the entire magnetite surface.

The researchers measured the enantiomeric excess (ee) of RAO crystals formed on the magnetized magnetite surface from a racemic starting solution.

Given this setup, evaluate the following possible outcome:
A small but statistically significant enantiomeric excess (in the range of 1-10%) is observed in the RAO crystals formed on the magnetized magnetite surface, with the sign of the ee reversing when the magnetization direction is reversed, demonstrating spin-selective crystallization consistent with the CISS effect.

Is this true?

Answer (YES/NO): NO